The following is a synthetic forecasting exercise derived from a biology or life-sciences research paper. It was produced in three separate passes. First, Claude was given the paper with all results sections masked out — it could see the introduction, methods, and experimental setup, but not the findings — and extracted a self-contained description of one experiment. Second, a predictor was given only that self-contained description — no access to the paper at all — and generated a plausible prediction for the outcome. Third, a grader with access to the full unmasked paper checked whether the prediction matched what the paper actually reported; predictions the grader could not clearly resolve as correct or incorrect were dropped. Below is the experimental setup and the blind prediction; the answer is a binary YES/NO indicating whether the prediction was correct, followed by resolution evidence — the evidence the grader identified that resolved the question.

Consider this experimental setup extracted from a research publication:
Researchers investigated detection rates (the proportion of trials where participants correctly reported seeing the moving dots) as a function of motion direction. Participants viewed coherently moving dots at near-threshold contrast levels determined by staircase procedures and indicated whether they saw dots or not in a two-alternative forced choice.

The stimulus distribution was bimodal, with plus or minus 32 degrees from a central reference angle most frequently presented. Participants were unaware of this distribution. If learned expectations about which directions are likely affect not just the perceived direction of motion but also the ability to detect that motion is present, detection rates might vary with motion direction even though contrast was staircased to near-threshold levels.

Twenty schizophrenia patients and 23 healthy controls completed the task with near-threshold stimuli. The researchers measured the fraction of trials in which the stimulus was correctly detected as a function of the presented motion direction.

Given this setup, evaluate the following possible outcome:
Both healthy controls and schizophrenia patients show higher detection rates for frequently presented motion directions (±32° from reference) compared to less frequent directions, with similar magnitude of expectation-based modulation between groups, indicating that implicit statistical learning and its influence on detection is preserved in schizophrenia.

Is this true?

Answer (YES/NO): YES